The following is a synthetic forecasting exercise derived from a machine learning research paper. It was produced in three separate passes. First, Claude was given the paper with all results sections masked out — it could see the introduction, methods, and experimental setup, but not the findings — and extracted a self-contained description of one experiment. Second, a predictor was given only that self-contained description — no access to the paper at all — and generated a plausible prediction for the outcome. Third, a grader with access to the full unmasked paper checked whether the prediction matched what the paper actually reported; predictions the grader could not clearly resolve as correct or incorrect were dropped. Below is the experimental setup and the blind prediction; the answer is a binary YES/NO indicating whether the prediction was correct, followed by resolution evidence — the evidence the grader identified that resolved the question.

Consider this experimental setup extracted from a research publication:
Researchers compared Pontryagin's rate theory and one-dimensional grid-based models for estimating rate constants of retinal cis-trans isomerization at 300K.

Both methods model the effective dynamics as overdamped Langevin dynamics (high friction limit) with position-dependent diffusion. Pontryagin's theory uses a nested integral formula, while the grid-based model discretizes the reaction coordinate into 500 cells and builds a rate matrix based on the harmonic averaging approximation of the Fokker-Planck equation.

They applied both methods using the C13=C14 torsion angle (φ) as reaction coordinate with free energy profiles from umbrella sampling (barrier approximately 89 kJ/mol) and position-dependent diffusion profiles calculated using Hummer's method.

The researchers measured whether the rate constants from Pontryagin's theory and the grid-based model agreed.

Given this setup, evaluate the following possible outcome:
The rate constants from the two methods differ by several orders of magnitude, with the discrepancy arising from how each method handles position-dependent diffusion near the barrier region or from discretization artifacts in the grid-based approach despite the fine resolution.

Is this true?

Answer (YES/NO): NO